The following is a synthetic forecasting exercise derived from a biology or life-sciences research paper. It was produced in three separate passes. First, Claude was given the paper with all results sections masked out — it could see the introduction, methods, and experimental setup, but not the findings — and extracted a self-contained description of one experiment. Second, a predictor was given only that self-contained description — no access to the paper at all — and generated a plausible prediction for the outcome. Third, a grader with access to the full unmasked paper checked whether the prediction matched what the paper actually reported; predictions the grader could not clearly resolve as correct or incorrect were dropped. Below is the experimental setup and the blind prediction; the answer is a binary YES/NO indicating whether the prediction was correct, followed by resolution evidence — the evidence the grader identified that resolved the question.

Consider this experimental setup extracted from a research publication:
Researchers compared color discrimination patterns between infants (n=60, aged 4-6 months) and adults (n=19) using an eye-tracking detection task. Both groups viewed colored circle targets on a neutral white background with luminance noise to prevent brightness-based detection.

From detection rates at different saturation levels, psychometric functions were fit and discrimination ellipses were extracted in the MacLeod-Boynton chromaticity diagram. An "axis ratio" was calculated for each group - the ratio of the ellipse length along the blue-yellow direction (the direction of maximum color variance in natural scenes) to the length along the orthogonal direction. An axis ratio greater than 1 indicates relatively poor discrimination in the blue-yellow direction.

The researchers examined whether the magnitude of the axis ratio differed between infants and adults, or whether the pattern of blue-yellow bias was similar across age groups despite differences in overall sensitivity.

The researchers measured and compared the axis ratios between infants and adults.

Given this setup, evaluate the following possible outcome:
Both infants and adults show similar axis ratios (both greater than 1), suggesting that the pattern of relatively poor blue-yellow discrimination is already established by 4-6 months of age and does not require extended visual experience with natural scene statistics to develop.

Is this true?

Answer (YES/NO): YES